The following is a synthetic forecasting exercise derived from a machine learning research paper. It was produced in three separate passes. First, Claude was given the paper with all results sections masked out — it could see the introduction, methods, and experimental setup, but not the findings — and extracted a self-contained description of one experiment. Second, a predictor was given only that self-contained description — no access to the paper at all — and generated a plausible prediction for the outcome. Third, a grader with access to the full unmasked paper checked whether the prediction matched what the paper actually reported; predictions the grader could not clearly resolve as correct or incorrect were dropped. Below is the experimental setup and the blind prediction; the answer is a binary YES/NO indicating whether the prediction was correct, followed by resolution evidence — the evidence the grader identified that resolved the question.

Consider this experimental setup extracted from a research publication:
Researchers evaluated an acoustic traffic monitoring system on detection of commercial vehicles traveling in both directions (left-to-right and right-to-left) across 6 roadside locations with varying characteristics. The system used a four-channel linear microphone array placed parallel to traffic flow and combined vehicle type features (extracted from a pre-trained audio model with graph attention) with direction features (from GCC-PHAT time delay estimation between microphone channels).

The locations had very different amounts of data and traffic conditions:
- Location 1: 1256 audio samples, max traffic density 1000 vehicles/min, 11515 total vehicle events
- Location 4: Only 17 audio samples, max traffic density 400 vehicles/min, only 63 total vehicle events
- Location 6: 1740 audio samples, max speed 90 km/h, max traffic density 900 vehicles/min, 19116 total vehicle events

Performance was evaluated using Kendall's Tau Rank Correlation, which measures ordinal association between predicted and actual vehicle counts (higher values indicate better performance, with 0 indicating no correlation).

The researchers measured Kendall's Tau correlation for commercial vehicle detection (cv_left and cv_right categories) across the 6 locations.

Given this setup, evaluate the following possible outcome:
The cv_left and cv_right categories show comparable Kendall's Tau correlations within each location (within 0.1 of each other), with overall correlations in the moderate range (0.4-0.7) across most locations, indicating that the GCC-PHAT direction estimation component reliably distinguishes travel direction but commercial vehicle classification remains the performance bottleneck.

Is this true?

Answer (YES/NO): NO